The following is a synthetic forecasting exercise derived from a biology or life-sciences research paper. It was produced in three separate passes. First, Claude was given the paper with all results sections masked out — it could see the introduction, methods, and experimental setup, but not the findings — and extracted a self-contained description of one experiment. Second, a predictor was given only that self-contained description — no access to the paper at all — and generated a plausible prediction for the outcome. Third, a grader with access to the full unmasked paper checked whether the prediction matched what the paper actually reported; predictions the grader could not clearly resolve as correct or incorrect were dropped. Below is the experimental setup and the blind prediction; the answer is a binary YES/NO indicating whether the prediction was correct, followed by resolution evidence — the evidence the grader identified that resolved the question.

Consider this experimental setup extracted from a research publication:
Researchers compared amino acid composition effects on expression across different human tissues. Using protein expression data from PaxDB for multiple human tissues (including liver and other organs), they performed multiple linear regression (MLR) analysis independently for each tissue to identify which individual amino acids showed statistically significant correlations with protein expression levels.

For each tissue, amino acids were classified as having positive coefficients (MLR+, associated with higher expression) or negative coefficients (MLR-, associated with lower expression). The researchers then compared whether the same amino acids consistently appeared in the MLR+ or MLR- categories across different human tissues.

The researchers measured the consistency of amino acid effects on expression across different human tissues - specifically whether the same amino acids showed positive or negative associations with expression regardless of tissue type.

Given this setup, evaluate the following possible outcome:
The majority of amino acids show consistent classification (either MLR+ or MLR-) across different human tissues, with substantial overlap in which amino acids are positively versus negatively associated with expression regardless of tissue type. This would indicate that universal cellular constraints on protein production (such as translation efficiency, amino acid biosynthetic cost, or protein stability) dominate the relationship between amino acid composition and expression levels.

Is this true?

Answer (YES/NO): YES